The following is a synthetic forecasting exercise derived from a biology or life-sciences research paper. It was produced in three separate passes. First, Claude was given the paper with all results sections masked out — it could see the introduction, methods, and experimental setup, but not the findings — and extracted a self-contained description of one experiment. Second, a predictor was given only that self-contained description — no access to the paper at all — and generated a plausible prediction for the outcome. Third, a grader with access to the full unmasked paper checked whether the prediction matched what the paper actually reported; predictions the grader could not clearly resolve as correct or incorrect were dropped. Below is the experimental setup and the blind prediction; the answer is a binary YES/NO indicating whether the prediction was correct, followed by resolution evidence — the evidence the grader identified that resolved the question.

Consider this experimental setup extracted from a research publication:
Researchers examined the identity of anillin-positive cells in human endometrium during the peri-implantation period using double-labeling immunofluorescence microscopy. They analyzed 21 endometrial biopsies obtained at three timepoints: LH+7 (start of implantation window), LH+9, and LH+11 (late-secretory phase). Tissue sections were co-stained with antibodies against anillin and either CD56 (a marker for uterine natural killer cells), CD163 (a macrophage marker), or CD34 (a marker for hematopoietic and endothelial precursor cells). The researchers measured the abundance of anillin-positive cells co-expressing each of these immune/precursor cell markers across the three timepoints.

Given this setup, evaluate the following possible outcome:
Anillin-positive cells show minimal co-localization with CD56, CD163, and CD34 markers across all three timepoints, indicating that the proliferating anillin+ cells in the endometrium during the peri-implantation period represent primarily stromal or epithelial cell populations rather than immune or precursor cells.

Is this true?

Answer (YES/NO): NO